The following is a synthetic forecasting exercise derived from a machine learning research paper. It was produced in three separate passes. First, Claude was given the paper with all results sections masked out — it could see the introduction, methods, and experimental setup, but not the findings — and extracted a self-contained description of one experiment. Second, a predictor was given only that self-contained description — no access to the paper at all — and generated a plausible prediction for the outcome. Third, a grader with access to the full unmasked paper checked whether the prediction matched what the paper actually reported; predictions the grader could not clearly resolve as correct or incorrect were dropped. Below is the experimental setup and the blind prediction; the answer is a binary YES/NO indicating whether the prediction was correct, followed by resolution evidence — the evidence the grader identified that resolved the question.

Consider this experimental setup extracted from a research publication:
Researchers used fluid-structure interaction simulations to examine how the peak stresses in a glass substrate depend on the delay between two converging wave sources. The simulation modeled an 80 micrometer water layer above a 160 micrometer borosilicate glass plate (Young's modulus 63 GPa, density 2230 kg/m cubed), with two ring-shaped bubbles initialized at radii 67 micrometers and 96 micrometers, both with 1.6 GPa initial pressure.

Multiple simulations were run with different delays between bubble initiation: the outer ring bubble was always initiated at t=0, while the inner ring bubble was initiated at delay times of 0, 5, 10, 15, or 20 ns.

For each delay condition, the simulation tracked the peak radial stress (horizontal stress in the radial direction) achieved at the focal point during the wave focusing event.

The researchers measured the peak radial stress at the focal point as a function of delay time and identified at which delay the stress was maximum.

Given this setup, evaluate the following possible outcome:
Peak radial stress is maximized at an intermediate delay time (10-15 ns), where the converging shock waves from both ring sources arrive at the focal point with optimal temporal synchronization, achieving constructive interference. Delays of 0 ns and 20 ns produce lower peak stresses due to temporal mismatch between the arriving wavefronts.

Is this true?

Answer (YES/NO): NO